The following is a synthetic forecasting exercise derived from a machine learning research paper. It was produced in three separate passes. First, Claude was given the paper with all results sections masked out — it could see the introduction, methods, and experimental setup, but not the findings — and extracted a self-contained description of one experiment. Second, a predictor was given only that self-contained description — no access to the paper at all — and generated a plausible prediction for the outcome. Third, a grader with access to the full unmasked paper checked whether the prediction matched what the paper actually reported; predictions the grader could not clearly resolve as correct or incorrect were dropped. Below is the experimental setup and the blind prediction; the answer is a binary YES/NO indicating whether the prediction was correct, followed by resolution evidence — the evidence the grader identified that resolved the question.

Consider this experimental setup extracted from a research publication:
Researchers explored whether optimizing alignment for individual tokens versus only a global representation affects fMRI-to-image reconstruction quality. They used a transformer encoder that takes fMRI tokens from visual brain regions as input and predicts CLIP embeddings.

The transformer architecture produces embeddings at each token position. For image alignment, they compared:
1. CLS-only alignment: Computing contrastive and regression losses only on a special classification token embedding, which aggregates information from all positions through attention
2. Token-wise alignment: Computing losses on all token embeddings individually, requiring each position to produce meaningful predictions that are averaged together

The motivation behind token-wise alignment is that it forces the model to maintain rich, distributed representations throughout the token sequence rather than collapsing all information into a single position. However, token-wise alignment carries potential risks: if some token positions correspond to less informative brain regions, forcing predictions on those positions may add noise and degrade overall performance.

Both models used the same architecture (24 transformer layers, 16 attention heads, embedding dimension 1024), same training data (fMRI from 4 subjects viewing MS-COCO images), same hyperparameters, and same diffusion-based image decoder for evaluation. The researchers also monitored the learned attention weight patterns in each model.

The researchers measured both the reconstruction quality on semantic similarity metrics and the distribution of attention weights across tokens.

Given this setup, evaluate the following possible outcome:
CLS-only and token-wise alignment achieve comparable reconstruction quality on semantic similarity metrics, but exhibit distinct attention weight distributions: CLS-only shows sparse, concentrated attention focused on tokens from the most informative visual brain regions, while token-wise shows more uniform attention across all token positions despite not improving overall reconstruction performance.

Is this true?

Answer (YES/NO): NO